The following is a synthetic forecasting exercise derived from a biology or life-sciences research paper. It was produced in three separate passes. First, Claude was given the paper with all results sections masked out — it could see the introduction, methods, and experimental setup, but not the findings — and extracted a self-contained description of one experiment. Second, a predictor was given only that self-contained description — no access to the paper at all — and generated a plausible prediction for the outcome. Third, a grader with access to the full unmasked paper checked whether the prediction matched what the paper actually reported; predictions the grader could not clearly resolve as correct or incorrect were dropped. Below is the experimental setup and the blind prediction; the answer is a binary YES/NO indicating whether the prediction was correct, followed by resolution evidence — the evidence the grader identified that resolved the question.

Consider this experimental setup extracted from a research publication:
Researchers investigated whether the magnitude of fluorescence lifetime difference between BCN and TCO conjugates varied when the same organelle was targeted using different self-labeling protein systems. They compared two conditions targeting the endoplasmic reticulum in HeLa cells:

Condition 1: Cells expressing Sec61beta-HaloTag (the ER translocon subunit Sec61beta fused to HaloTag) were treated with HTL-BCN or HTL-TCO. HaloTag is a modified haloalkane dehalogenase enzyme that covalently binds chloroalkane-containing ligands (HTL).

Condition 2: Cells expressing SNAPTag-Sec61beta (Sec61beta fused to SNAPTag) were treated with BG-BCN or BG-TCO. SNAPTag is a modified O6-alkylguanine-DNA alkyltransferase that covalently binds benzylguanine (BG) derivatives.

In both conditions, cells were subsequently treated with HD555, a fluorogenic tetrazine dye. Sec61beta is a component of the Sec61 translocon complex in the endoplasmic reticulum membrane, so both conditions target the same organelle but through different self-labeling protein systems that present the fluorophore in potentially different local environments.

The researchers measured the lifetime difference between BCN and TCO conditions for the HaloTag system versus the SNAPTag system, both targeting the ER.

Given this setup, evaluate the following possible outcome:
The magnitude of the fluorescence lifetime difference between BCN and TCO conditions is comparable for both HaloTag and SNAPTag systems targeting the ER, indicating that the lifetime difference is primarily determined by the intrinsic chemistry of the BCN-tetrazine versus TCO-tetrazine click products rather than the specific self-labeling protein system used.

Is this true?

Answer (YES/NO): NO